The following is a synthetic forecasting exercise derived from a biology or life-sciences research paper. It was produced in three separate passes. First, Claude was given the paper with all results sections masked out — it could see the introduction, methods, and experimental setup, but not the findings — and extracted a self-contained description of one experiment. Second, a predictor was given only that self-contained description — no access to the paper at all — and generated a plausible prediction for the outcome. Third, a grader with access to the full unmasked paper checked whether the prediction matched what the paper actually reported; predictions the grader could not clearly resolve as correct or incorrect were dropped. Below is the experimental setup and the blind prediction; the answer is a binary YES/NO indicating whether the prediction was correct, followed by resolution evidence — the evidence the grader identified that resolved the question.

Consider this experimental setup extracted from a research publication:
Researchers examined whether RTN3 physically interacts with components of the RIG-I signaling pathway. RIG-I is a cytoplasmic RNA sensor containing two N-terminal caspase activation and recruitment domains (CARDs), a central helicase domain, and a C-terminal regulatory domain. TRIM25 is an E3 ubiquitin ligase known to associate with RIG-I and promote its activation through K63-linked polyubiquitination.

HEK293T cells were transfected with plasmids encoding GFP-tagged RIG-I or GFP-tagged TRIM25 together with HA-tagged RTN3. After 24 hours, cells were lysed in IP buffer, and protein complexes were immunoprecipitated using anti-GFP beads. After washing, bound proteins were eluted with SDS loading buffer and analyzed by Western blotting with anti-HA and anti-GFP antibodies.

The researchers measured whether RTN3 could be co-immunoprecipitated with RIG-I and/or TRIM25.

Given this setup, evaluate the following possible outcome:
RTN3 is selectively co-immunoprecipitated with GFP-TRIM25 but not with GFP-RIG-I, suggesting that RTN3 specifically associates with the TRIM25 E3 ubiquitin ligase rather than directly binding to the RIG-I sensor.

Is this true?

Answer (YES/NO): NO